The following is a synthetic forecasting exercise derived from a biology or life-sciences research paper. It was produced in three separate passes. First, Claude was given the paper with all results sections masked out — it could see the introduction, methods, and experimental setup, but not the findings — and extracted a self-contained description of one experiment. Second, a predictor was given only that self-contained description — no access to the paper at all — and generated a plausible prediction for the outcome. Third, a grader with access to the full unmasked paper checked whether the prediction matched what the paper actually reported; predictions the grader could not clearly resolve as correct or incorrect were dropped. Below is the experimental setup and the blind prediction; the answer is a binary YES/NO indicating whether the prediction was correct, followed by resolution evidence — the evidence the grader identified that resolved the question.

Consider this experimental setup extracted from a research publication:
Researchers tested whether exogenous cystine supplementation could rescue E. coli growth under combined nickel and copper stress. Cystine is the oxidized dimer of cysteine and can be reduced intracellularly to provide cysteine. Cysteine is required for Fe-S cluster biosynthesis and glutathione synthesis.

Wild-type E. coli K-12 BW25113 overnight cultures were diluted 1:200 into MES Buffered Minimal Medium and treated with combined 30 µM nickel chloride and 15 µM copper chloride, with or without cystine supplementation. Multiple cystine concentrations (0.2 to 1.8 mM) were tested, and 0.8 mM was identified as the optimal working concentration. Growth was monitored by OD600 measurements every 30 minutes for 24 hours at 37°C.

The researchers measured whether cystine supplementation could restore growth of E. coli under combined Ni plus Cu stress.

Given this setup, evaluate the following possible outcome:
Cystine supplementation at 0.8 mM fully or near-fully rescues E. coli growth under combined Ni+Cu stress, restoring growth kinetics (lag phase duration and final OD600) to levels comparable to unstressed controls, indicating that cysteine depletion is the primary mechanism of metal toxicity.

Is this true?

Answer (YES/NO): YES